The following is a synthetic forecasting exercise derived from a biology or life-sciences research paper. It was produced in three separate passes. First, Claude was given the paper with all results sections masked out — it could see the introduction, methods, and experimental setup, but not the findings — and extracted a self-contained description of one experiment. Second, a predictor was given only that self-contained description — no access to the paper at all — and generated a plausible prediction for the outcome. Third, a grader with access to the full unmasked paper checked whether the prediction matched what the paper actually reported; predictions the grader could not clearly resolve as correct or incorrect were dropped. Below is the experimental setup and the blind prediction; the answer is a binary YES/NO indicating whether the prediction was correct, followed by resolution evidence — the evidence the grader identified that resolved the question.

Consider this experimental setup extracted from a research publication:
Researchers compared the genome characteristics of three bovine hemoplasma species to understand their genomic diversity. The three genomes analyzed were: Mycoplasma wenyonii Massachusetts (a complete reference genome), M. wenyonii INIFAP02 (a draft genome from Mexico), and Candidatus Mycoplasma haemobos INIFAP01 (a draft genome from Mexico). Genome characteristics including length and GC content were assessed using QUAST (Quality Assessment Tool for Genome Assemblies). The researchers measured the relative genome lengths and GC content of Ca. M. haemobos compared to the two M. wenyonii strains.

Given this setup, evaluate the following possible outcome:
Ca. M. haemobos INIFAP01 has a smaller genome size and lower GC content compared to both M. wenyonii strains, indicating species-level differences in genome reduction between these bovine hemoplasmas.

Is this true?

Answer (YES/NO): NO